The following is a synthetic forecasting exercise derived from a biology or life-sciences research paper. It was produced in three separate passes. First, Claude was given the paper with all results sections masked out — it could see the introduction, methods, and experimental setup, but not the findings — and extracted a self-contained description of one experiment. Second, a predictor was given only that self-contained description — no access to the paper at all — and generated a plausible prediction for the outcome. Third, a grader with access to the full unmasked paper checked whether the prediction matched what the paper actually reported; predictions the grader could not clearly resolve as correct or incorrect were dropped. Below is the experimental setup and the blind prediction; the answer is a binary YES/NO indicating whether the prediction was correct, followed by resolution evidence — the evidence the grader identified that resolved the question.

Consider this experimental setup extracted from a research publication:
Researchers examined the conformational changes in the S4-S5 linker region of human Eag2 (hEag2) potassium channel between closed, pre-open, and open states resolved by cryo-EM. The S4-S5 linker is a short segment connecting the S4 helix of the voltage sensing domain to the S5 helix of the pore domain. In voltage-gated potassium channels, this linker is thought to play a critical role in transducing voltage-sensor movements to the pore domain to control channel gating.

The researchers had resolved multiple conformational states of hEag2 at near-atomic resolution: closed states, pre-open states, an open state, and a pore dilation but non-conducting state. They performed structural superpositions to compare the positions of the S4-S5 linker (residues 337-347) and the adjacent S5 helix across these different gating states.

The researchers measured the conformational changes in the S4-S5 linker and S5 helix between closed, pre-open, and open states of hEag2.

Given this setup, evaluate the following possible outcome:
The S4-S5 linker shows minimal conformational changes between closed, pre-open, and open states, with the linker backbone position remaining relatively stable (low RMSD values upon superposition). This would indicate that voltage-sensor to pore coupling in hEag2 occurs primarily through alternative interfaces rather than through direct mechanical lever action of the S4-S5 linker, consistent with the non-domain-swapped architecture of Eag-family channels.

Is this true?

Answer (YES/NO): NO